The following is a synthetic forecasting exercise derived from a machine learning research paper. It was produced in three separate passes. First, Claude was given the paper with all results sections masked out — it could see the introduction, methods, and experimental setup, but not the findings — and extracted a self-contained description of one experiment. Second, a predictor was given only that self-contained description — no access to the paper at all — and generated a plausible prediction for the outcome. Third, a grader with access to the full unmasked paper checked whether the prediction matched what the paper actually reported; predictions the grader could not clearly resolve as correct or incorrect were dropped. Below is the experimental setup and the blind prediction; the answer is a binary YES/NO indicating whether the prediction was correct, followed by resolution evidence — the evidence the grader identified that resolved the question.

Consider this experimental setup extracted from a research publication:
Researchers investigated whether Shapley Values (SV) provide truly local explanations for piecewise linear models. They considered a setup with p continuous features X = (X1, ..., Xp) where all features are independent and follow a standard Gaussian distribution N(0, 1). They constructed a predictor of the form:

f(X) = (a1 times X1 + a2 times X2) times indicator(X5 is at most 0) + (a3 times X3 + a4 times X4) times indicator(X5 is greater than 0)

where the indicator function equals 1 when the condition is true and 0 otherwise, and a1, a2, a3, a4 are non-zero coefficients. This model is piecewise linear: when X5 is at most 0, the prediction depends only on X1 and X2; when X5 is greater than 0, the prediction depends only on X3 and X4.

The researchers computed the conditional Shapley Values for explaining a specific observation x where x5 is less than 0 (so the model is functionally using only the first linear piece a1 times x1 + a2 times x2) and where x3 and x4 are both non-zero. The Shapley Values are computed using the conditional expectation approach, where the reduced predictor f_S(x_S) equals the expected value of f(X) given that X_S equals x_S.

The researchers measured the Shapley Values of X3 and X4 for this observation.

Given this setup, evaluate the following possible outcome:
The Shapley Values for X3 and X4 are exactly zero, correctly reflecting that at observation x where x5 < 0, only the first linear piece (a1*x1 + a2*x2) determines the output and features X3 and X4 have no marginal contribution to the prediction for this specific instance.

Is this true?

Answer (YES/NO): NO